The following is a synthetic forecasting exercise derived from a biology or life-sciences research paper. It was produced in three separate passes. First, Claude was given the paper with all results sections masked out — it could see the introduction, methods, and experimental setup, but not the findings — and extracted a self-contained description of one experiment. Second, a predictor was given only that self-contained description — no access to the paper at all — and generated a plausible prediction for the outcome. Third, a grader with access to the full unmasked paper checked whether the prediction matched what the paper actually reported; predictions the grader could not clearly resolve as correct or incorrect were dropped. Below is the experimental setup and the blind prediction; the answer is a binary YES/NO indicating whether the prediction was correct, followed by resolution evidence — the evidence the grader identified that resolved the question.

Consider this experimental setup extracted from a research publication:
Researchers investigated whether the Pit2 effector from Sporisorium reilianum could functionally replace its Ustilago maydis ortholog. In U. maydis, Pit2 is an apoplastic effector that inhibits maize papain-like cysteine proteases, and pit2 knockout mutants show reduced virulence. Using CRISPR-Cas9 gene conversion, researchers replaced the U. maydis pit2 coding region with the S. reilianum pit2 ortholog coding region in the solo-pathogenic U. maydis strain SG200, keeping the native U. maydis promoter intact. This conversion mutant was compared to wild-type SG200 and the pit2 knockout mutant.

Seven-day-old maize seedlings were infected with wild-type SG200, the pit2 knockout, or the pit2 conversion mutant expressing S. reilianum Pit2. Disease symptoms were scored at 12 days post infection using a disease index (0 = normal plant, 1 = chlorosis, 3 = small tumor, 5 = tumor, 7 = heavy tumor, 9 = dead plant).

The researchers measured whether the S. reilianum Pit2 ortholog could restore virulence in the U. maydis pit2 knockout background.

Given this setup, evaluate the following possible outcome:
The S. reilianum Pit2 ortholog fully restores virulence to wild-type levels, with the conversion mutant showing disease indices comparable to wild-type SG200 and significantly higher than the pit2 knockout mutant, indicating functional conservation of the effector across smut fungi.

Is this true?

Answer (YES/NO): NO